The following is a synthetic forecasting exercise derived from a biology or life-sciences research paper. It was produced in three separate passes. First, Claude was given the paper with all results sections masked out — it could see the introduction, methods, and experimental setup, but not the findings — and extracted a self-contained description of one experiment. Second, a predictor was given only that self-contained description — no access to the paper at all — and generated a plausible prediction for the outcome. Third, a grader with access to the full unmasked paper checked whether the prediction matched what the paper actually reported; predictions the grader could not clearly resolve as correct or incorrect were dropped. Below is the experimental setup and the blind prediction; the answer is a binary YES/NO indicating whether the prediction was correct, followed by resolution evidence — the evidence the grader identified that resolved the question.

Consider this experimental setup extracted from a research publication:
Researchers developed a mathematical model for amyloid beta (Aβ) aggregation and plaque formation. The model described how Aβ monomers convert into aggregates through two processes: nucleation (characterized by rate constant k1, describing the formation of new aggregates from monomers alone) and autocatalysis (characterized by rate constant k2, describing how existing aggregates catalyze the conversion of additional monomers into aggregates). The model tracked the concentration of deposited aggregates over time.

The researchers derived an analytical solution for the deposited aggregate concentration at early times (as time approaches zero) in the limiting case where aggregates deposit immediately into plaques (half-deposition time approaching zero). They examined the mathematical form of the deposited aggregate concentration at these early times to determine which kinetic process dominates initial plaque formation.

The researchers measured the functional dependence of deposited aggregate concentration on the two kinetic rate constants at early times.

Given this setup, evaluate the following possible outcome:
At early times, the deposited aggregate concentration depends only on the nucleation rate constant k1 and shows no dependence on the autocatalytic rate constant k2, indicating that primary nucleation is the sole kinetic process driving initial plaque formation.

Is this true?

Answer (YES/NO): YES